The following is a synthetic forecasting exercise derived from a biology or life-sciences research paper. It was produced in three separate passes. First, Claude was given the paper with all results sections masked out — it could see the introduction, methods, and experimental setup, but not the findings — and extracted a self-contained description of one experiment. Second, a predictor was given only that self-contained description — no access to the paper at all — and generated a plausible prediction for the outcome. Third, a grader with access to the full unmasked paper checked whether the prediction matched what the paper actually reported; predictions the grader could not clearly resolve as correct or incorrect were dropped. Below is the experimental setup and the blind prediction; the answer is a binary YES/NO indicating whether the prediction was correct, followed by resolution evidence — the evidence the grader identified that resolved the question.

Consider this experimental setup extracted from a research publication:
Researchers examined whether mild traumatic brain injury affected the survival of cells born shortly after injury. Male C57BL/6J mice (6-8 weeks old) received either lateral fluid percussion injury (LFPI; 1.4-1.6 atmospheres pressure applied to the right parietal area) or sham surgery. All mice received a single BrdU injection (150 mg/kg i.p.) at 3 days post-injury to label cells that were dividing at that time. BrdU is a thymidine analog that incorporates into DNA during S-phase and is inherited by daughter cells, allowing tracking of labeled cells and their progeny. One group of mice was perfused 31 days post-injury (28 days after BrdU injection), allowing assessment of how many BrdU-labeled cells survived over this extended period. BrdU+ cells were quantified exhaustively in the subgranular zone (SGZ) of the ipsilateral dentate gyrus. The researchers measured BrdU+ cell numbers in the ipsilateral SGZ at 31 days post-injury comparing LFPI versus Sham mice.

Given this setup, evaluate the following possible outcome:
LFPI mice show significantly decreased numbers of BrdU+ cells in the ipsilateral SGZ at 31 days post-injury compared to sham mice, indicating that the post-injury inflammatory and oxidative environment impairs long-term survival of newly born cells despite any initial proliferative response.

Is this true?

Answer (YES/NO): NO